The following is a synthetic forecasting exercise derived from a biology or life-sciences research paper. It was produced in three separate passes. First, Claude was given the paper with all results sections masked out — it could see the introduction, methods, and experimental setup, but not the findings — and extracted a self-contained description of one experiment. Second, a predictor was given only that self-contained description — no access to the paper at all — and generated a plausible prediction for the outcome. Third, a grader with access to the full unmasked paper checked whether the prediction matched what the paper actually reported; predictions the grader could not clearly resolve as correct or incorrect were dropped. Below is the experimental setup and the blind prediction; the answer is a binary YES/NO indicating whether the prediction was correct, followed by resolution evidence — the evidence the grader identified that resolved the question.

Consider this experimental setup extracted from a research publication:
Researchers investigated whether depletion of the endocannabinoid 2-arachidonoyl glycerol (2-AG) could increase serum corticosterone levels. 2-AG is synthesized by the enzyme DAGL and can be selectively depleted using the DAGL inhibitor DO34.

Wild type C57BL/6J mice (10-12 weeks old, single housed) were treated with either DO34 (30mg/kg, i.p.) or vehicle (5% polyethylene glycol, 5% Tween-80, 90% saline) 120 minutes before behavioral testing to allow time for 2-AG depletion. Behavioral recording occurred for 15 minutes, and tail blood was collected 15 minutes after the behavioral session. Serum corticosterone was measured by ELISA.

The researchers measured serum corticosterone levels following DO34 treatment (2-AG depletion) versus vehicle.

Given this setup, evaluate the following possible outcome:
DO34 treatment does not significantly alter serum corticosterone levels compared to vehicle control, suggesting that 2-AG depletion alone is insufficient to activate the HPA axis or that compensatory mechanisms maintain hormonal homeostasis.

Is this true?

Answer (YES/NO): NO